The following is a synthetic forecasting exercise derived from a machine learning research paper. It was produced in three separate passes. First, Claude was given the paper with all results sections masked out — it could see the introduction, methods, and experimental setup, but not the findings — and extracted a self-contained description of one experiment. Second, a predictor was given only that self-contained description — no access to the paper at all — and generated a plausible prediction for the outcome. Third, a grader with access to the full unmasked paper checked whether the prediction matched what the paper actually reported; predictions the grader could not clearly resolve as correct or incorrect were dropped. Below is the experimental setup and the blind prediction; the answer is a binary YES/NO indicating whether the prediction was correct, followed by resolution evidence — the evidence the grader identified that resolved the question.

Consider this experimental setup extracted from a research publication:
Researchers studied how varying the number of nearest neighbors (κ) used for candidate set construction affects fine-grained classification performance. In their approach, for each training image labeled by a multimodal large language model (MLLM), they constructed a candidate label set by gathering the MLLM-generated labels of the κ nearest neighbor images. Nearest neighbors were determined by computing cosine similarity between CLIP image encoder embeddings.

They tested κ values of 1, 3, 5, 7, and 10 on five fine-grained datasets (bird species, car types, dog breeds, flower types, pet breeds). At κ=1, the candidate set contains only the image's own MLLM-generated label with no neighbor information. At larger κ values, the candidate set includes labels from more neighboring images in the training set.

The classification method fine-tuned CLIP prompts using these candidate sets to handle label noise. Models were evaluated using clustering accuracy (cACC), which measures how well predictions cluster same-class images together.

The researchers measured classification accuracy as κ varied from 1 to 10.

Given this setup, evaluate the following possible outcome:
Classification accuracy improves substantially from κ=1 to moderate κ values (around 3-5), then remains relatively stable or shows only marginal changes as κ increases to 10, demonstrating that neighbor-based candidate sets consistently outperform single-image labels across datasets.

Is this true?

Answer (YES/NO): NO